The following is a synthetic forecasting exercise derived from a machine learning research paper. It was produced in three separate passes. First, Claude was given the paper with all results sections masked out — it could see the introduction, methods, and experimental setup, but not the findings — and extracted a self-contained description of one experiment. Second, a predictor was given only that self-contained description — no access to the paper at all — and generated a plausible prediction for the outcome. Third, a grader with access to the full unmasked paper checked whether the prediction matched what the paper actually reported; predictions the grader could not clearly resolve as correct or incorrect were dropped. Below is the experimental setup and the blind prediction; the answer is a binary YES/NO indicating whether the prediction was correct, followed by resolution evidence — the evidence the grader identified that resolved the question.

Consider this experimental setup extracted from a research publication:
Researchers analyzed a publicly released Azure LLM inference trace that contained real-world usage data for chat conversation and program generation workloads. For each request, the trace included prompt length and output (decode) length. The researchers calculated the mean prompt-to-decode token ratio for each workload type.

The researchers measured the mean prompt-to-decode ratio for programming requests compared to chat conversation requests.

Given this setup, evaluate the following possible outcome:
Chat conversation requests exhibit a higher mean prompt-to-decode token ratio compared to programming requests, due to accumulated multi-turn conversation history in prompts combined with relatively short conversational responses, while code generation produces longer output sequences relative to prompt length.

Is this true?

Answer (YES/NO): NO